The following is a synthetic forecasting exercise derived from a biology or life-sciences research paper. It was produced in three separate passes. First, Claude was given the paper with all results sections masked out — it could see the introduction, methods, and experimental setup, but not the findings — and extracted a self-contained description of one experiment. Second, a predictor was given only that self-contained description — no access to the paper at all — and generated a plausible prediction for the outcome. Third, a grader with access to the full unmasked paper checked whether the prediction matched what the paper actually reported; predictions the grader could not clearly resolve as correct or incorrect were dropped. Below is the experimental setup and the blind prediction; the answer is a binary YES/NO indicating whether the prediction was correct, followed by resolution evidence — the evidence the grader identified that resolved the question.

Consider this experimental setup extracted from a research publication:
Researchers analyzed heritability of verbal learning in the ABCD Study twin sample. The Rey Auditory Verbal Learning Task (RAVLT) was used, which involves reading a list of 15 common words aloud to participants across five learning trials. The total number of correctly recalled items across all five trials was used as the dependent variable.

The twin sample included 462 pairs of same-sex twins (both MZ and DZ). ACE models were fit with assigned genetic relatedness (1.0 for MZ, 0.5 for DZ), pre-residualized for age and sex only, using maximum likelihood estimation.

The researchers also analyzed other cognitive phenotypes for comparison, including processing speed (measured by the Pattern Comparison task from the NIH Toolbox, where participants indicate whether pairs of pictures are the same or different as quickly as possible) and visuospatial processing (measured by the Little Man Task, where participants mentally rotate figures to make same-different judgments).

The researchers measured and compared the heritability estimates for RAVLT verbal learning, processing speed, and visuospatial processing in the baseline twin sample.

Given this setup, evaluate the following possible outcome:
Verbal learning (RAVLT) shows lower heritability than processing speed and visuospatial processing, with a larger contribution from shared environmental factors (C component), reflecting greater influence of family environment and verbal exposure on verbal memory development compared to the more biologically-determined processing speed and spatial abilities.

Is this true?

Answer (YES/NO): NO